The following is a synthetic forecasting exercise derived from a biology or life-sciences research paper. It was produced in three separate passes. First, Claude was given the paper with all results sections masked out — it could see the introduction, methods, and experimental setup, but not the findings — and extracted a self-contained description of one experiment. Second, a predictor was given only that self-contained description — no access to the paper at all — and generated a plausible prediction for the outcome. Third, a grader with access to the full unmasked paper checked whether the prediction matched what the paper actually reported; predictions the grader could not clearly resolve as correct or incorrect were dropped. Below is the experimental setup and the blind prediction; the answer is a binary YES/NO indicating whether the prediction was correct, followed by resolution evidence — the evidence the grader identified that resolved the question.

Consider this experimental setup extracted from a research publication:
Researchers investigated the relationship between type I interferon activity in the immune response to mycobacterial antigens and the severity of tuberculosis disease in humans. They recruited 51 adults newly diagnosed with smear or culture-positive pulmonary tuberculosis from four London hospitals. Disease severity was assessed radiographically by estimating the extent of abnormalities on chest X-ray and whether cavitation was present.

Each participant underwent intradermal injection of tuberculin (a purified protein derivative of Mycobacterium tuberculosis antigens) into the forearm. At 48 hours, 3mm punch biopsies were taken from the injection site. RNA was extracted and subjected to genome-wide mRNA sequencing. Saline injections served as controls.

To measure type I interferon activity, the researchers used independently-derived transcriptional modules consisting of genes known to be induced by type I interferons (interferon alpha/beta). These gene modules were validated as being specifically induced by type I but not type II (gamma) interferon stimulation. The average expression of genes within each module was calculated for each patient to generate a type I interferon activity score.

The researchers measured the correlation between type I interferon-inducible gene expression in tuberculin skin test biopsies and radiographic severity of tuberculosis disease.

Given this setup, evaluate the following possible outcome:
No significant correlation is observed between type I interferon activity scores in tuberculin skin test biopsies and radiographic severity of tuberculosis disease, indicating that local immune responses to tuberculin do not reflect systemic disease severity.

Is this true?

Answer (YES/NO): NO